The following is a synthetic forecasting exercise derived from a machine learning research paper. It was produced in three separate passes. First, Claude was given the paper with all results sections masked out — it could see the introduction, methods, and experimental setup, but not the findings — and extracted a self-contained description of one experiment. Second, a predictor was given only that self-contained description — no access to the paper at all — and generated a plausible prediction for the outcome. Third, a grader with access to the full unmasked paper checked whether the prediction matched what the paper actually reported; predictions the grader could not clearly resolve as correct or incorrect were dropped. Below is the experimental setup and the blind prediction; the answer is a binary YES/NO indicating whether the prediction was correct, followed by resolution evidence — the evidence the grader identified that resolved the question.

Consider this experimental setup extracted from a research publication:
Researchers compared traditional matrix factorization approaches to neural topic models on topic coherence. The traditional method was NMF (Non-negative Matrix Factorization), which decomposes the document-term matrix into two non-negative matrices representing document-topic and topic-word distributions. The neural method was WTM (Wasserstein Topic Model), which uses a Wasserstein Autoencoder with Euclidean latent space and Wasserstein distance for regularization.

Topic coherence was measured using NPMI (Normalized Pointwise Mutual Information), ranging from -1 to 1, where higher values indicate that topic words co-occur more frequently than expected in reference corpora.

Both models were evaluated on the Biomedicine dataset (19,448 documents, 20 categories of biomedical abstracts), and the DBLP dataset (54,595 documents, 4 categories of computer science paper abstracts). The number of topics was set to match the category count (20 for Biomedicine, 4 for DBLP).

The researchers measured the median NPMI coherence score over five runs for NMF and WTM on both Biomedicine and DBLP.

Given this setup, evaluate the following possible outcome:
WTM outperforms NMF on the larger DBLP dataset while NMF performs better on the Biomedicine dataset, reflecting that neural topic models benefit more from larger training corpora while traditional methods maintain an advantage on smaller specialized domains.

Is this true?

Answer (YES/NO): NO